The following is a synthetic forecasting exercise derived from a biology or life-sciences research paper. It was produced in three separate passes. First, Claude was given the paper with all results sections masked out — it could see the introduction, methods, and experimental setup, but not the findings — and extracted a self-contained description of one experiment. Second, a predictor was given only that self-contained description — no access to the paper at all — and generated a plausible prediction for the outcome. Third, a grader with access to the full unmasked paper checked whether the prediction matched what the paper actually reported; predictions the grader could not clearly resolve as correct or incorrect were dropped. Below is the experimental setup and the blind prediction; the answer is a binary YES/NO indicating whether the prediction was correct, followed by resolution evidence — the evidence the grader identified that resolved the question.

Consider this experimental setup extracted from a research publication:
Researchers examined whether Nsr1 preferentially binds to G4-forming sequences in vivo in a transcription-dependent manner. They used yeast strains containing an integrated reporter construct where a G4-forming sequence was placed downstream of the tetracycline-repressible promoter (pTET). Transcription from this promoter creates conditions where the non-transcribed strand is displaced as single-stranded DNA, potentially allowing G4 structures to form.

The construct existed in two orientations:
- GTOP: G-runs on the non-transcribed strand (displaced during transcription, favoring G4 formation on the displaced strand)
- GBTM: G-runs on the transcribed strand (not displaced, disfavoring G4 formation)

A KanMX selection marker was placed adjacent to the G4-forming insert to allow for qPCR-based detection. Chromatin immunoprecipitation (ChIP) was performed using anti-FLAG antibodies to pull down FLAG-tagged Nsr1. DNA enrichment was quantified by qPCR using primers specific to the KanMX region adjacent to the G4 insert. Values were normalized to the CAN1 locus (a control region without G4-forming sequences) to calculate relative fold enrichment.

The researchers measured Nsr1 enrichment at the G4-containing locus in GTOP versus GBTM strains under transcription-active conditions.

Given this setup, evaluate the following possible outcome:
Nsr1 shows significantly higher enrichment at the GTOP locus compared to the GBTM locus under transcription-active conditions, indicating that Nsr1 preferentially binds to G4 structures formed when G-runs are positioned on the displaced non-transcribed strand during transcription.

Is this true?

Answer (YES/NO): YES